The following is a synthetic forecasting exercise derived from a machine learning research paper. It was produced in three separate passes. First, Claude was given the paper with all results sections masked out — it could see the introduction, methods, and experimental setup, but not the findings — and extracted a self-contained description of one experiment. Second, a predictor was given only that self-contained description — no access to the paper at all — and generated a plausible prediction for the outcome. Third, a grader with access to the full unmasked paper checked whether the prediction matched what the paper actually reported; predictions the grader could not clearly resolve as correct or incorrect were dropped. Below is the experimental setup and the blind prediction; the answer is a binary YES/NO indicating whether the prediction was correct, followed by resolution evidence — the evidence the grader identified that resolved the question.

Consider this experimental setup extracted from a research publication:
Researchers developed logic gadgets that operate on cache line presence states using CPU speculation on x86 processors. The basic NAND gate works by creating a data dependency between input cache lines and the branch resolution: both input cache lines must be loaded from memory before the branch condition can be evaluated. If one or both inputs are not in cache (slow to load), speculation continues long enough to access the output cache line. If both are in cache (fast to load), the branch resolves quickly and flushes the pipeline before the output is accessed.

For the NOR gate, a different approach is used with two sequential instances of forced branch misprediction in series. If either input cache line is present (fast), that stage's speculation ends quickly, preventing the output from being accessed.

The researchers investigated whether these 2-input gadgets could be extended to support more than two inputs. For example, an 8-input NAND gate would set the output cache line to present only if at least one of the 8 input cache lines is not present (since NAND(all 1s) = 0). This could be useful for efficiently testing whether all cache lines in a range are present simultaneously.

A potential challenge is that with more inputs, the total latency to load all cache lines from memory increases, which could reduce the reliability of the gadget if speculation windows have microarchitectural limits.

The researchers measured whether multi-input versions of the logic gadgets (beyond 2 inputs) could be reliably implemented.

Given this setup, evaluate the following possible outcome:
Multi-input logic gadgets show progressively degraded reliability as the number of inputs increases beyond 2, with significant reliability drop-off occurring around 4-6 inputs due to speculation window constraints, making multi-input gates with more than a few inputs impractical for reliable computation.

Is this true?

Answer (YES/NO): NO